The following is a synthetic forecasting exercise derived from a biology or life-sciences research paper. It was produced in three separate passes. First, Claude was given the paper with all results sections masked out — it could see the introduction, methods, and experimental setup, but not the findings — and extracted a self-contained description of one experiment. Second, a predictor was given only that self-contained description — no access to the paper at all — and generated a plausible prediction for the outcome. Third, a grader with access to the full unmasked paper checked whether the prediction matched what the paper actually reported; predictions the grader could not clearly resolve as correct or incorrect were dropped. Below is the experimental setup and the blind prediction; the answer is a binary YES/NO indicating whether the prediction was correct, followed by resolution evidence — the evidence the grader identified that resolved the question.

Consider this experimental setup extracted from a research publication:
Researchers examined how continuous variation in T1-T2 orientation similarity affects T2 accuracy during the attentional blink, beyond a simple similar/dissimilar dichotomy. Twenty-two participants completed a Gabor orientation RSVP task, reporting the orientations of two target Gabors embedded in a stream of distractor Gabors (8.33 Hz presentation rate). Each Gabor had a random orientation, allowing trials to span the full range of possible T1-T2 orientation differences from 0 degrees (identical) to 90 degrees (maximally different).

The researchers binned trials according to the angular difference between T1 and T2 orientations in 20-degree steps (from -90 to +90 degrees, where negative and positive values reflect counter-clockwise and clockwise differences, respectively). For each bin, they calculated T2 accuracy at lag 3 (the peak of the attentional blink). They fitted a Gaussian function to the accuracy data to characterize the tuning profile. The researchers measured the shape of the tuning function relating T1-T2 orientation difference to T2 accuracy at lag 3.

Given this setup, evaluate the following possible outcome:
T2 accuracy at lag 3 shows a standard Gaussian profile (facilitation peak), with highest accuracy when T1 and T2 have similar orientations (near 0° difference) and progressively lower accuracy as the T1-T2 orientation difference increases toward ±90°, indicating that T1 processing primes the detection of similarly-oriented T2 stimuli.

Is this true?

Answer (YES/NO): YES